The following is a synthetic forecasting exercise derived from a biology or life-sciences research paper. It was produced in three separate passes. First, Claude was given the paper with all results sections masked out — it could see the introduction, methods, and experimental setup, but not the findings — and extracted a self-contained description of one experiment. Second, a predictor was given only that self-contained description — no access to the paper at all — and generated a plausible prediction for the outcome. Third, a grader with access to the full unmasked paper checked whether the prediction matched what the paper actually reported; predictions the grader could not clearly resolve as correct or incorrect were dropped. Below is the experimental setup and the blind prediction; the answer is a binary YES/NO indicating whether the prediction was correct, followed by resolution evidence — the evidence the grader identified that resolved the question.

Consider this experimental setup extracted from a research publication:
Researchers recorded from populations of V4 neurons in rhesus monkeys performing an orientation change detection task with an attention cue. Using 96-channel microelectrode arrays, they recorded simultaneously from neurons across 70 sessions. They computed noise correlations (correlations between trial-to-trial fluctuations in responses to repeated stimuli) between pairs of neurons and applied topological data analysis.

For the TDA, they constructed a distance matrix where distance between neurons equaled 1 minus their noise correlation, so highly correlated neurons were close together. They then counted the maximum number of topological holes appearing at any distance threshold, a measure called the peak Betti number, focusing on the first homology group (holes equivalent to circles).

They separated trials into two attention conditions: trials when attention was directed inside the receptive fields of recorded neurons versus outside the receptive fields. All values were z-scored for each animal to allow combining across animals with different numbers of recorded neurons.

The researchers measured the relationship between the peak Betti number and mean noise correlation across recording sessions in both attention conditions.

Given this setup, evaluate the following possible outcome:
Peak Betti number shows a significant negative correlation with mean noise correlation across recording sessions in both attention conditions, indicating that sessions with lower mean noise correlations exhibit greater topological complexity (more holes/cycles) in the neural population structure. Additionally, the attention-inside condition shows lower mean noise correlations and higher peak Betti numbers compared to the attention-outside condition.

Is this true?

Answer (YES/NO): YES